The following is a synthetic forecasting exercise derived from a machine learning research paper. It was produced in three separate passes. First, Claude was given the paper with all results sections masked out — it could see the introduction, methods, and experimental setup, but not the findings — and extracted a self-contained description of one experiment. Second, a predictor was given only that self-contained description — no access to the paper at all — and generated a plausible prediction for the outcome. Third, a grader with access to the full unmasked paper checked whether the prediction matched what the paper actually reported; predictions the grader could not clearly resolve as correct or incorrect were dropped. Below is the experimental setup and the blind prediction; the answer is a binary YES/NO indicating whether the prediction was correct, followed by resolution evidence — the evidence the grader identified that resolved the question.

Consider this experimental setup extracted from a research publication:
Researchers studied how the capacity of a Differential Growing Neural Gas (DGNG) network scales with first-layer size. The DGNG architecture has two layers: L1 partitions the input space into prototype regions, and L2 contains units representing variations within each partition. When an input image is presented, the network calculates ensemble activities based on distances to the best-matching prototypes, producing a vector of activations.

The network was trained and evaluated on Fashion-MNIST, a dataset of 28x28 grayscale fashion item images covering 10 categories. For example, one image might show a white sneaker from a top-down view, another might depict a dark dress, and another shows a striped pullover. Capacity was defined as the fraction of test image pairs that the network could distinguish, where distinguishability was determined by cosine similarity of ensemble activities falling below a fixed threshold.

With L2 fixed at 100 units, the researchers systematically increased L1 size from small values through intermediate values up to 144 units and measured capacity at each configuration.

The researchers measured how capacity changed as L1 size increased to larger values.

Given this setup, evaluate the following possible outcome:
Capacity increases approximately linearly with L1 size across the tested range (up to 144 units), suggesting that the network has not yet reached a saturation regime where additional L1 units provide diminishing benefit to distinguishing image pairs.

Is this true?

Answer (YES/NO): NO